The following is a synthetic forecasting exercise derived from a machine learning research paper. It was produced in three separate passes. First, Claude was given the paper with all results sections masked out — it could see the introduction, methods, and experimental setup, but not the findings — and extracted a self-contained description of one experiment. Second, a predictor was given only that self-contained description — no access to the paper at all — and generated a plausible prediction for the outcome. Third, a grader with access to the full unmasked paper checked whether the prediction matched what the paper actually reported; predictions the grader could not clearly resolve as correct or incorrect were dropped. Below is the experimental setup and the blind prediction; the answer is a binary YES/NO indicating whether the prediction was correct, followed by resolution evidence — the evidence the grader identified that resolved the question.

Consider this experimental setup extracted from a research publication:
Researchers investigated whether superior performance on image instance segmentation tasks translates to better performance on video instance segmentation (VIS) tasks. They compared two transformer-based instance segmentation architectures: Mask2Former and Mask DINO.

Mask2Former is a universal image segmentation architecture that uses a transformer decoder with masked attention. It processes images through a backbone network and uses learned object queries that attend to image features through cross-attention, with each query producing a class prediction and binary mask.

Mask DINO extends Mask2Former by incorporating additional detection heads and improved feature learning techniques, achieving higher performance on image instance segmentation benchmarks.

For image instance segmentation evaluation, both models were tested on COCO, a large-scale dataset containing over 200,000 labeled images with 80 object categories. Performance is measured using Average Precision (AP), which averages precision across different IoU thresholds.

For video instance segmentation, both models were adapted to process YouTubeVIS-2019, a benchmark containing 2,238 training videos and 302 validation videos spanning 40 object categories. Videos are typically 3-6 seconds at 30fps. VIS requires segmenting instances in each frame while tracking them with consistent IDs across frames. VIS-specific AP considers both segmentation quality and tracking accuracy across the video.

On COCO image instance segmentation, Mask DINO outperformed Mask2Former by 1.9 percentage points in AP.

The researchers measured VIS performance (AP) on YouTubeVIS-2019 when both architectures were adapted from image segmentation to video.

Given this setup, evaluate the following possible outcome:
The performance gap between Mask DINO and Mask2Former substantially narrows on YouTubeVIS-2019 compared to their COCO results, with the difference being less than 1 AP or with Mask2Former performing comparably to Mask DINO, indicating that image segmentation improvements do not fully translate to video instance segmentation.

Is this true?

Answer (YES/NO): NO